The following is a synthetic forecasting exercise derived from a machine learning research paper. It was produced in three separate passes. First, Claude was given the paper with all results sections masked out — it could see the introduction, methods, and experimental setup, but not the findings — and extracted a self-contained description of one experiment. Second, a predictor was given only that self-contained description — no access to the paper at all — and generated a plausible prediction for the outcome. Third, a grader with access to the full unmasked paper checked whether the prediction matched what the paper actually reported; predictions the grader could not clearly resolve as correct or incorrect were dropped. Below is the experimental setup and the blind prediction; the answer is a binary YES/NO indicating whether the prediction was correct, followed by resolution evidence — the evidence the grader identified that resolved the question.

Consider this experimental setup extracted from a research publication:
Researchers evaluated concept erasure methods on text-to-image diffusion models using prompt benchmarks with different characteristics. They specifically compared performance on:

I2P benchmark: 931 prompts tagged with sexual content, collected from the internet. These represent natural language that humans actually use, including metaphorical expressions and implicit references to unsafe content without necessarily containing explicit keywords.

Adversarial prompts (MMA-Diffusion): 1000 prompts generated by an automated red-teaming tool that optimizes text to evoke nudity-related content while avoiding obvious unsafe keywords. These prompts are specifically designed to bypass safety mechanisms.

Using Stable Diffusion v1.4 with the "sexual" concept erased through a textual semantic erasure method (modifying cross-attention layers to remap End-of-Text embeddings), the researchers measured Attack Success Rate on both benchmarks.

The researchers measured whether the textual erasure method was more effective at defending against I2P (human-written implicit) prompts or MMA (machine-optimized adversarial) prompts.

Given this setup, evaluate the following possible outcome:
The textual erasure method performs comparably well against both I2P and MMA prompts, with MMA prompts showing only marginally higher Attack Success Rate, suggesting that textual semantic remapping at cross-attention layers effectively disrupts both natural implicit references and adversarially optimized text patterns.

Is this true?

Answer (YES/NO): YES